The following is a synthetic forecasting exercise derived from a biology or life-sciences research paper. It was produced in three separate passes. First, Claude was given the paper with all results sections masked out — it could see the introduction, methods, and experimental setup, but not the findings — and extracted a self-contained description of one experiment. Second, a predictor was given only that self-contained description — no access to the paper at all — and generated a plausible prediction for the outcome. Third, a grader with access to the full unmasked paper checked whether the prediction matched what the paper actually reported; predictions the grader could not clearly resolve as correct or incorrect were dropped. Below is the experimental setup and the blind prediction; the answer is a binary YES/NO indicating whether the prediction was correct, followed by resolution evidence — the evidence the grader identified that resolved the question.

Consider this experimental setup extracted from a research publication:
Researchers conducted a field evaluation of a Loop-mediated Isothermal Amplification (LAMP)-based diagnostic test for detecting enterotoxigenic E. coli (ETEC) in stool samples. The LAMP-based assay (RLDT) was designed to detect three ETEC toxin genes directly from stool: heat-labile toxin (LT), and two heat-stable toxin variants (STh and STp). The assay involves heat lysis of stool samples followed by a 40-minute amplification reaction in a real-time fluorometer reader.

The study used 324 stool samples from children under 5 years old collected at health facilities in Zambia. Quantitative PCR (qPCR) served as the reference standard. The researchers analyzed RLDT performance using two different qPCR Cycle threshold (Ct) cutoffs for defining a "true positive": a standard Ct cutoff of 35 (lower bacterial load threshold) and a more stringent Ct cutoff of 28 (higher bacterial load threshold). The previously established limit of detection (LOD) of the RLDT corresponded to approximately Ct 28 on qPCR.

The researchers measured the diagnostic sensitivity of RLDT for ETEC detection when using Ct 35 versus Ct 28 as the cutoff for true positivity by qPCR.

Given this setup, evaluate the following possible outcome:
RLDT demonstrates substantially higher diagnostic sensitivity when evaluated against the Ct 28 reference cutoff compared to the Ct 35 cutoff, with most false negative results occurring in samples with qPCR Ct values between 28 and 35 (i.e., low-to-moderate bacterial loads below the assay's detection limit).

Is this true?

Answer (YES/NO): YES